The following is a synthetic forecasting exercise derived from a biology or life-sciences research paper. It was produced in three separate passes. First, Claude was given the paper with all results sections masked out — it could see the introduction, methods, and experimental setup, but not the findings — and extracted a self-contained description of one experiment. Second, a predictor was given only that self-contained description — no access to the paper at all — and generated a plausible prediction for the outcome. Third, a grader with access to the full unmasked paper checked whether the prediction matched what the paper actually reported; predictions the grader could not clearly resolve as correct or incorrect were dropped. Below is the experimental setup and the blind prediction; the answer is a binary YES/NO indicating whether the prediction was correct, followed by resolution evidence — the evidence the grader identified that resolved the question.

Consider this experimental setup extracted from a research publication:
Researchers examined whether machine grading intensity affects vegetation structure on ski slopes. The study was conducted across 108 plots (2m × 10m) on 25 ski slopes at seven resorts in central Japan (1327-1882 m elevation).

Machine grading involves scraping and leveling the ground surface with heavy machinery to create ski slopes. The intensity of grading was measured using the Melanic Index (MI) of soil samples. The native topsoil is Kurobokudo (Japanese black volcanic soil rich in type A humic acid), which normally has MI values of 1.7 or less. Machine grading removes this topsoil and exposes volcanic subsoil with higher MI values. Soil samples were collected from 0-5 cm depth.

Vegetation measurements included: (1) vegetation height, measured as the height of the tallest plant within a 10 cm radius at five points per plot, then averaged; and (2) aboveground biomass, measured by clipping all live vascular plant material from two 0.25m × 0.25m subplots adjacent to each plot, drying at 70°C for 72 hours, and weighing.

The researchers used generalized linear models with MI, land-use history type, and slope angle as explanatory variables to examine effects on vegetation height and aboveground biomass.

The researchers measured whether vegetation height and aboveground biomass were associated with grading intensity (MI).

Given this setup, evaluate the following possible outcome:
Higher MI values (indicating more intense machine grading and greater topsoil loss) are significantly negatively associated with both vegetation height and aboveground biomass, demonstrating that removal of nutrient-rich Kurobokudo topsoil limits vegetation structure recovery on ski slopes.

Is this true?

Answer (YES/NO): NO